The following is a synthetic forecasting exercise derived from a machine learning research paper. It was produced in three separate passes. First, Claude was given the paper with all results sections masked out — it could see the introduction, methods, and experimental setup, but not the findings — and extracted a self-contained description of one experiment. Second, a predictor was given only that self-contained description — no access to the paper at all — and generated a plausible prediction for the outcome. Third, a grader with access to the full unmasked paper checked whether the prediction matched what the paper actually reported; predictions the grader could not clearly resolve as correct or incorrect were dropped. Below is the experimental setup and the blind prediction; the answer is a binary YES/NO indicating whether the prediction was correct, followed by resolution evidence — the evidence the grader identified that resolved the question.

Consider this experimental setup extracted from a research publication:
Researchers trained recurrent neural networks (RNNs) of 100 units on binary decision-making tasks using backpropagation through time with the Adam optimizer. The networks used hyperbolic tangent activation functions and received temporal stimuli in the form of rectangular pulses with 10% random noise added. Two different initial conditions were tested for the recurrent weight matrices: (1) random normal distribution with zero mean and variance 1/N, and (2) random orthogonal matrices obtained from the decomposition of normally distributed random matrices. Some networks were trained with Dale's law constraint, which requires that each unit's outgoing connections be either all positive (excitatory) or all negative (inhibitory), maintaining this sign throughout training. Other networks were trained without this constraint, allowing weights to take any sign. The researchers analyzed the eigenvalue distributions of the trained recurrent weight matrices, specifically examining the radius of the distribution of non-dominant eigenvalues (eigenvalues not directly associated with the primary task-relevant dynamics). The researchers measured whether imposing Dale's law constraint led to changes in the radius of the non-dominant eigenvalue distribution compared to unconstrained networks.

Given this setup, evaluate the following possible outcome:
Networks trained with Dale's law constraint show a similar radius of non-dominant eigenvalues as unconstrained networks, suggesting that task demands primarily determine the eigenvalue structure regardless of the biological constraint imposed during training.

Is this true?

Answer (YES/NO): NO